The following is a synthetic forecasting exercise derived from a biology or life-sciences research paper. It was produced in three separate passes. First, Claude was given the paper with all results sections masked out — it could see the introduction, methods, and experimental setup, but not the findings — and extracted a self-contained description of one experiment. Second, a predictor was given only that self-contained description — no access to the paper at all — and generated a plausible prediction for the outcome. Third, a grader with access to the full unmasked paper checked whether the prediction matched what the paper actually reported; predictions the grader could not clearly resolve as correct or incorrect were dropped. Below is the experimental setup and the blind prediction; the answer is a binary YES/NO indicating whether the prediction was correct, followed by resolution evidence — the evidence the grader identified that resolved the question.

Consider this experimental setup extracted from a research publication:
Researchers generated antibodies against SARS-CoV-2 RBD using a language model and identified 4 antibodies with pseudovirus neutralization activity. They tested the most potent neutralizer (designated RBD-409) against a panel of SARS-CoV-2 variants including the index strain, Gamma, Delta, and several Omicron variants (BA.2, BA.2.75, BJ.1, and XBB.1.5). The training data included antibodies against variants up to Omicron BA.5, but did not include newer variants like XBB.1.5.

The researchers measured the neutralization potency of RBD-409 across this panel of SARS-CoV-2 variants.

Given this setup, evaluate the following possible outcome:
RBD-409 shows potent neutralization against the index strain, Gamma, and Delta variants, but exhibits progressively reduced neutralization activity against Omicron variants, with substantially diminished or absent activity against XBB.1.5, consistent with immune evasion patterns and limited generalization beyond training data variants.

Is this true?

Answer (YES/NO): YES